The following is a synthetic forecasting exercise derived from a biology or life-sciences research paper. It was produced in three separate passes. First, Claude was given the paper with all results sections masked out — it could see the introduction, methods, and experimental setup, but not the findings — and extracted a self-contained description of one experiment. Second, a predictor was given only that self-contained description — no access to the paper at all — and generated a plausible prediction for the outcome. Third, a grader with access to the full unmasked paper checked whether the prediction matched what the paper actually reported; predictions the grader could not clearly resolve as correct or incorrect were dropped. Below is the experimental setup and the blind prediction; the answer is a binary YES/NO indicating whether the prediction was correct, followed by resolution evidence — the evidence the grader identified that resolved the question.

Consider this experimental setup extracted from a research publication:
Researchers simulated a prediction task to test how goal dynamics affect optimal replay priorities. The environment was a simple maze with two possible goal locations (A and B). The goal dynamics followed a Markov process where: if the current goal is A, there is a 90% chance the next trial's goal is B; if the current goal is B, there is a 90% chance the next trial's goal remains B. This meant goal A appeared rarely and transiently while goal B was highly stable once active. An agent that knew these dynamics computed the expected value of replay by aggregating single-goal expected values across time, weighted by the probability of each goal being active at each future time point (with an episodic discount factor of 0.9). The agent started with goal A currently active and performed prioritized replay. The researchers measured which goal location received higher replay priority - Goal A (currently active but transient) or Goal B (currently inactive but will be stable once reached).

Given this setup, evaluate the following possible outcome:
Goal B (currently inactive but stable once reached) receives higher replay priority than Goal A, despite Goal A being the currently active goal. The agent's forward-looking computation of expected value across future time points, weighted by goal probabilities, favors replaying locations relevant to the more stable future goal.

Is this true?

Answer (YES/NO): YES